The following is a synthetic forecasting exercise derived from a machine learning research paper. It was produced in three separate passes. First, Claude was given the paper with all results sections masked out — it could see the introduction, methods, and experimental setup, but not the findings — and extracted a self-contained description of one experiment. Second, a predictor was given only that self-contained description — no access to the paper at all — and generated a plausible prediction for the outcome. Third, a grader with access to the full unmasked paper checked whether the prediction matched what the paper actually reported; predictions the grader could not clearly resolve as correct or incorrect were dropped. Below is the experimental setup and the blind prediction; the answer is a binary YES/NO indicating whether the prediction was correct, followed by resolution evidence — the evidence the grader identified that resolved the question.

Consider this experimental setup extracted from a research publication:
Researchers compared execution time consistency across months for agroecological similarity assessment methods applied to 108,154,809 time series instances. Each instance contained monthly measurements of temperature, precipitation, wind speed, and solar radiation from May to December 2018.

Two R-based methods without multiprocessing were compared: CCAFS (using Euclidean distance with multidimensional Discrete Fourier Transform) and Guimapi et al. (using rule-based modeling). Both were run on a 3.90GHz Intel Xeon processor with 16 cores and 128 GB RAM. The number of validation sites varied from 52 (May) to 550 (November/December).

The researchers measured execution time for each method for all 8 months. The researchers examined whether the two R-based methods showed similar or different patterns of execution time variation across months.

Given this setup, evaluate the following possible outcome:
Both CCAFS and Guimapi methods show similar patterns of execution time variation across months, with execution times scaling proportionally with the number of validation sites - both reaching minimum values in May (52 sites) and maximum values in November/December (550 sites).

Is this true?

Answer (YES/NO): NO